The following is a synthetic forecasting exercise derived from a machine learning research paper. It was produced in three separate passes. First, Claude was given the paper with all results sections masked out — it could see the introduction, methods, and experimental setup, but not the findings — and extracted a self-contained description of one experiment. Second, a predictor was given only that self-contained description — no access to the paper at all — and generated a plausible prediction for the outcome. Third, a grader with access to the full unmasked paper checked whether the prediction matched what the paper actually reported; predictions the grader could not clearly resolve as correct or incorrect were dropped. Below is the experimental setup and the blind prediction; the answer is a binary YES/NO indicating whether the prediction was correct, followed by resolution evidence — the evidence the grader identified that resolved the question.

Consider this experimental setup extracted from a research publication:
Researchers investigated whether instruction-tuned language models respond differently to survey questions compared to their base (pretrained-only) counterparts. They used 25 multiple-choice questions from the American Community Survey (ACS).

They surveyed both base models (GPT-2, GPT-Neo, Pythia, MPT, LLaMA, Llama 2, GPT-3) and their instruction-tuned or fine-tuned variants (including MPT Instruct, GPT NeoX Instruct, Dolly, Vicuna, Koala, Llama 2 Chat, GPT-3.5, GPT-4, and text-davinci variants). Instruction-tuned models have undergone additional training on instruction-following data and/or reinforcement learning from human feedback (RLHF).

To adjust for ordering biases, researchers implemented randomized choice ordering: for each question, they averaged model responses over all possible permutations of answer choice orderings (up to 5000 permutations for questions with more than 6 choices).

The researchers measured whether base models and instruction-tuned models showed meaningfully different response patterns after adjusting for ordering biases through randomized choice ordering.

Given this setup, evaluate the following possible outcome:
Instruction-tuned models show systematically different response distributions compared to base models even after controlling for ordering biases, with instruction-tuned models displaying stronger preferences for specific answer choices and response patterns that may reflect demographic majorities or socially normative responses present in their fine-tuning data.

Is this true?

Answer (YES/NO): NO